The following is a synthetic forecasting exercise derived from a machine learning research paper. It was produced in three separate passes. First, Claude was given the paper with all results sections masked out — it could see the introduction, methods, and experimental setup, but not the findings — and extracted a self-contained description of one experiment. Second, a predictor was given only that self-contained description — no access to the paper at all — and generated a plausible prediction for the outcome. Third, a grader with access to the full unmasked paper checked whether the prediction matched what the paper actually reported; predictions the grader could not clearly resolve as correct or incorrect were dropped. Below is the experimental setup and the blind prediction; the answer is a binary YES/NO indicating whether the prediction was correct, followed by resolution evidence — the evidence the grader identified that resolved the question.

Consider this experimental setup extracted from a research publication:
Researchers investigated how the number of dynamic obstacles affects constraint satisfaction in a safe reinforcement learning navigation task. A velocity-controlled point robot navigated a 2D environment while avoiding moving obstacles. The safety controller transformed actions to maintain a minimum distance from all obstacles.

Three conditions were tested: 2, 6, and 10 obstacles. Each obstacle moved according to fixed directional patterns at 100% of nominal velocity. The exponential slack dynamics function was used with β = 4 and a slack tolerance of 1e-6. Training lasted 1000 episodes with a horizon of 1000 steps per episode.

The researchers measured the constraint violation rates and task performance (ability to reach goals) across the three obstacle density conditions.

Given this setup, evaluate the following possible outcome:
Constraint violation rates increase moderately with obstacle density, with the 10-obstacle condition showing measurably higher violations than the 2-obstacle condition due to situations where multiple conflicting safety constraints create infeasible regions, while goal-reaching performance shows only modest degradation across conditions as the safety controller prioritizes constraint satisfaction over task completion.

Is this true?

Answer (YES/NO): YES